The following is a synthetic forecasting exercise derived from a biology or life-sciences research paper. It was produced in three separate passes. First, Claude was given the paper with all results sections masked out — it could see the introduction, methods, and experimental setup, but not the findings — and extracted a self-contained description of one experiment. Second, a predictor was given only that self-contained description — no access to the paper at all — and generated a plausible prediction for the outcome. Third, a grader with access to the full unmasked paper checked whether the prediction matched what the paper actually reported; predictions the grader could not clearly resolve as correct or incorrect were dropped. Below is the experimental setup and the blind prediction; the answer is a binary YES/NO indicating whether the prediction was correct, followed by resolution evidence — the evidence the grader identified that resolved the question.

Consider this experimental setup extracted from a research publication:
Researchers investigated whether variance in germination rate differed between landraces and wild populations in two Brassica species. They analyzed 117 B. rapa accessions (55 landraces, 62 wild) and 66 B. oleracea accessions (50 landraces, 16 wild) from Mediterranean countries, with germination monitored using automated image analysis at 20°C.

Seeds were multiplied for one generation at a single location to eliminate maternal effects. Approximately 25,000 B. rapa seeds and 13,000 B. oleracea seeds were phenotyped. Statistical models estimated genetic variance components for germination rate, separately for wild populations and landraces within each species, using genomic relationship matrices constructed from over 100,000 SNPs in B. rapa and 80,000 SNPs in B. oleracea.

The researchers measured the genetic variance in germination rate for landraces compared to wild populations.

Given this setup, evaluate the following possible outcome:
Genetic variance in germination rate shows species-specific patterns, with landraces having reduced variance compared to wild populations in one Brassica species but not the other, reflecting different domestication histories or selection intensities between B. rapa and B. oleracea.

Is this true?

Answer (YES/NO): NO